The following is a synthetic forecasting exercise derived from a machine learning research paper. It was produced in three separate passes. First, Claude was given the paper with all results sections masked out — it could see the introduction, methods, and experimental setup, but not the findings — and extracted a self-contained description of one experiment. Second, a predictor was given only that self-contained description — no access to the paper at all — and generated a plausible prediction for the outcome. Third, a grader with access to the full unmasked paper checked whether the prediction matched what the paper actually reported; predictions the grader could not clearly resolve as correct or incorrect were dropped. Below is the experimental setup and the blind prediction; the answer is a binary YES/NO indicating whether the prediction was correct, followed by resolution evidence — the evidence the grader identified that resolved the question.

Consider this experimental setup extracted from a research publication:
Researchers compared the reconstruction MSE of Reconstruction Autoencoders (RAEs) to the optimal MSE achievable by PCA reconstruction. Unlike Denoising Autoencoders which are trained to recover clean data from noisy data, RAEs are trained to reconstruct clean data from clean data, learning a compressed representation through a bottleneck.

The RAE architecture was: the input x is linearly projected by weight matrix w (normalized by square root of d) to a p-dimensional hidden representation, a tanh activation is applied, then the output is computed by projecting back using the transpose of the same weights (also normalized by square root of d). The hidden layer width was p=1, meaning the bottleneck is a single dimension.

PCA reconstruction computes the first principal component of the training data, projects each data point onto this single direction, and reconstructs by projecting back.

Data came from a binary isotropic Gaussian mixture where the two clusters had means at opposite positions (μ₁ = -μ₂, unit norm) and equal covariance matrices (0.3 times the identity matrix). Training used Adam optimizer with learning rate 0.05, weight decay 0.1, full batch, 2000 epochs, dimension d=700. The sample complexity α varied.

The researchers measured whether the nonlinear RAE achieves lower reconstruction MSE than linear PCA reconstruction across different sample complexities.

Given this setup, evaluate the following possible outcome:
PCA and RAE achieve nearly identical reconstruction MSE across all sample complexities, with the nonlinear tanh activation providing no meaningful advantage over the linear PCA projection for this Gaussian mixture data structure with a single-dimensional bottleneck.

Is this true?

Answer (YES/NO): NO